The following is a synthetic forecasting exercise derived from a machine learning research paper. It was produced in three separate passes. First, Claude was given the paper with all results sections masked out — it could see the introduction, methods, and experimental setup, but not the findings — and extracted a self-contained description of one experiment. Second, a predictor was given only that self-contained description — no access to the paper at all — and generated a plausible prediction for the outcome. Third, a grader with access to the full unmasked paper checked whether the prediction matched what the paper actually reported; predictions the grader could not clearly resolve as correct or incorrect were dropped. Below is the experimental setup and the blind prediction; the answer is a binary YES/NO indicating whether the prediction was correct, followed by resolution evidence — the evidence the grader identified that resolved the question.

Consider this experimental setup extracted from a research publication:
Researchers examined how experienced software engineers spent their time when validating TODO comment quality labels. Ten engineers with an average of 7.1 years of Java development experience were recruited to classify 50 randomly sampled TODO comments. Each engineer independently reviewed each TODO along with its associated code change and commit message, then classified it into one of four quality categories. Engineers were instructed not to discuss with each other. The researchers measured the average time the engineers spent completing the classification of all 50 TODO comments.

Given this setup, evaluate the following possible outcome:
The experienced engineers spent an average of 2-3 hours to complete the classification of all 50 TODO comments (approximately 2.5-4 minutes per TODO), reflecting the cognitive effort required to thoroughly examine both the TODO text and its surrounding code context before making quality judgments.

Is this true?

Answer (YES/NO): NO